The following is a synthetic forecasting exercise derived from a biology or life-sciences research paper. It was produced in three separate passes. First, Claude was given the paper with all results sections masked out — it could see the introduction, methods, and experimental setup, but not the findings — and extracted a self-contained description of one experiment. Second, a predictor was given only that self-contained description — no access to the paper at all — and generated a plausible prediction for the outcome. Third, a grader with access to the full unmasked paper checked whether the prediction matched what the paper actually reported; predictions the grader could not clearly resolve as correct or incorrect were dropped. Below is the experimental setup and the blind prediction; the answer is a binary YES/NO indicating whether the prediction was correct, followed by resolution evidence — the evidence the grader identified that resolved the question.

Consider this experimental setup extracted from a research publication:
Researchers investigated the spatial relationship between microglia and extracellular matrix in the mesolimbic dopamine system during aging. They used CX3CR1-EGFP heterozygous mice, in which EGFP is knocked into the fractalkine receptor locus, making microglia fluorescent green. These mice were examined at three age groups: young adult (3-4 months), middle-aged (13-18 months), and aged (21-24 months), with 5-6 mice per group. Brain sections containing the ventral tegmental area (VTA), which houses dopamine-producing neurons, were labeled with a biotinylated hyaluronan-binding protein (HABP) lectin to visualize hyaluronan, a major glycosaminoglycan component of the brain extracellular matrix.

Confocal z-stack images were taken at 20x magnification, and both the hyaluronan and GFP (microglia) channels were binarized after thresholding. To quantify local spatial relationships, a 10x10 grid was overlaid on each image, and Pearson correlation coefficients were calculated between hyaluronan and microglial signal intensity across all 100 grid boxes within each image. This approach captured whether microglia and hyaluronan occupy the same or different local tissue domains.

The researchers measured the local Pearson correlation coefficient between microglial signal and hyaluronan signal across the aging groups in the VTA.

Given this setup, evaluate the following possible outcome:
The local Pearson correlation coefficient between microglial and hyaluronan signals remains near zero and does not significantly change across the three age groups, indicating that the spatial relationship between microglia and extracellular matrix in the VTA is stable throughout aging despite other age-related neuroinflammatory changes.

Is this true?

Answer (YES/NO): NO